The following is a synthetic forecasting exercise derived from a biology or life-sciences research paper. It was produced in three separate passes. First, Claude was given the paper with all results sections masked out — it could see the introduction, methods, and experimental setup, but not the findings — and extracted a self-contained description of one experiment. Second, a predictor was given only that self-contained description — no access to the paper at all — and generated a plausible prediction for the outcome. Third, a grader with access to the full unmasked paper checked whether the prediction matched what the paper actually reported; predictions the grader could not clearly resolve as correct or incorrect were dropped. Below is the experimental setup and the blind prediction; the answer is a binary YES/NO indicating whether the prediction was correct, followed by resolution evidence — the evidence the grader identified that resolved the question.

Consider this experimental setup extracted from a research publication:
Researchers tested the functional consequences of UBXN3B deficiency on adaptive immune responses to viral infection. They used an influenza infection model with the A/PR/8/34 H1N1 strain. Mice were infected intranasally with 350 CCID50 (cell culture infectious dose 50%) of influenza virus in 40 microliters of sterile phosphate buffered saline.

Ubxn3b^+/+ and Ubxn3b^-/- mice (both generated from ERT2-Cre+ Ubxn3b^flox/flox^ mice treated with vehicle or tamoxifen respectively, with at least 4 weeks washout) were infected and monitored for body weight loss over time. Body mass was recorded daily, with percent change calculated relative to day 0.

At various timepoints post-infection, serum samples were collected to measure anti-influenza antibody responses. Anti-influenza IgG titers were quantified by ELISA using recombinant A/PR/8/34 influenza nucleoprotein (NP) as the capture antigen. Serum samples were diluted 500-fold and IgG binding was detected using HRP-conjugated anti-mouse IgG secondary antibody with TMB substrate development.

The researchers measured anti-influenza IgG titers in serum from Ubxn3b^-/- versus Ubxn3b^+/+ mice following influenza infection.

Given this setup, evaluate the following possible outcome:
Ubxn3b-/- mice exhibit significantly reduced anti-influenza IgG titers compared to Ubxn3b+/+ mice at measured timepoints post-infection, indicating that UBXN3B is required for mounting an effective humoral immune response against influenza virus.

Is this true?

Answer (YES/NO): YES